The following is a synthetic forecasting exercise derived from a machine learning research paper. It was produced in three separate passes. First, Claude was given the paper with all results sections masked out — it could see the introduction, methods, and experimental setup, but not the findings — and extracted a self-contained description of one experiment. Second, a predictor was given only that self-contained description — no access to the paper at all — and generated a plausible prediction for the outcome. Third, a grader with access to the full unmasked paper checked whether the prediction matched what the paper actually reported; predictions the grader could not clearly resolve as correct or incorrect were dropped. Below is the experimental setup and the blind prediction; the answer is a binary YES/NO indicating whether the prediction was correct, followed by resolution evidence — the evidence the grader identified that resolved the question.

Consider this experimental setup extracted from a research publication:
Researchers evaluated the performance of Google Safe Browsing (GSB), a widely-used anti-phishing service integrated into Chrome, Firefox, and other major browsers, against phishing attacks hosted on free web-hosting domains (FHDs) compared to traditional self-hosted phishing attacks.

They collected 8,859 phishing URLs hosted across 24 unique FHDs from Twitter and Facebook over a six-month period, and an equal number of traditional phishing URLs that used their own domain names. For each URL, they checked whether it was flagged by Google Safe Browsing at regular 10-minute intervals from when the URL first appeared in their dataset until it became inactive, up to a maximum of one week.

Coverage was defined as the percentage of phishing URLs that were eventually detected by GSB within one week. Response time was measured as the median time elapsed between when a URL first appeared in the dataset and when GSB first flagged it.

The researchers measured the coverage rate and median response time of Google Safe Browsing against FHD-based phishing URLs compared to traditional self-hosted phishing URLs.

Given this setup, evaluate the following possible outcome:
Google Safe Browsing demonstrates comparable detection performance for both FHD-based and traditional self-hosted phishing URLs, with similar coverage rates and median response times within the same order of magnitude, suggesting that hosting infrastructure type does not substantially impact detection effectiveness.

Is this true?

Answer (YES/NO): NO